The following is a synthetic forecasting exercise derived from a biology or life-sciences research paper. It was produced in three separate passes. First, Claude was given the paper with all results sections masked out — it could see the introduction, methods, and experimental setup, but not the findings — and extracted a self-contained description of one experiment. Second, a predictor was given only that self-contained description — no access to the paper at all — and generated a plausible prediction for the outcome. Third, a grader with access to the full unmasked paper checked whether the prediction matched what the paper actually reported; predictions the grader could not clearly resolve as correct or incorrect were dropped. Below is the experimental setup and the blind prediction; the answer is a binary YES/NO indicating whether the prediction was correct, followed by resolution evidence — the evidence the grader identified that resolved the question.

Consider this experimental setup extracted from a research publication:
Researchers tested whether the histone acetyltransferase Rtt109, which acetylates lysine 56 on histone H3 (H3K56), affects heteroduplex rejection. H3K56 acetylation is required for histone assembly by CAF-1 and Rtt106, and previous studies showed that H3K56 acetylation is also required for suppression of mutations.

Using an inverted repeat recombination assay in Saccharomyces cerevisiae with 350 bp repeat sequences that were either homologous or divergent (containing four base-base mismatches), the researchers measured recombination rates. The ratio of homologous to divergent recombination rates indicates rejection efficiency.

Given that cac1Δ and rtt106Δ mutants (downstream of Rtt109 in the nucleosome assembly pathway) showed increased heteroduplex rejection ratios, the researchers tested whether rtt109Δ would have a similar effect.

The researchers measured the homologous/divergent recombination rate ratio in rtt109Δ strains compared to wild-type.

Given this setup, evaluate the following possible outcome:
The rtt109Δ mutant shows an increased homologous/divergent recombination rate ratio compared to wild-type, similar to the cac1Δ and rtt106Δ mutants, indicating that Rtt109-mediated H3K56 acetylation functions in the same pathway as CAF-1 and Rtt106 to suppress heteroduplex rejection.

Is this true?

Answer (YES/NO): NO